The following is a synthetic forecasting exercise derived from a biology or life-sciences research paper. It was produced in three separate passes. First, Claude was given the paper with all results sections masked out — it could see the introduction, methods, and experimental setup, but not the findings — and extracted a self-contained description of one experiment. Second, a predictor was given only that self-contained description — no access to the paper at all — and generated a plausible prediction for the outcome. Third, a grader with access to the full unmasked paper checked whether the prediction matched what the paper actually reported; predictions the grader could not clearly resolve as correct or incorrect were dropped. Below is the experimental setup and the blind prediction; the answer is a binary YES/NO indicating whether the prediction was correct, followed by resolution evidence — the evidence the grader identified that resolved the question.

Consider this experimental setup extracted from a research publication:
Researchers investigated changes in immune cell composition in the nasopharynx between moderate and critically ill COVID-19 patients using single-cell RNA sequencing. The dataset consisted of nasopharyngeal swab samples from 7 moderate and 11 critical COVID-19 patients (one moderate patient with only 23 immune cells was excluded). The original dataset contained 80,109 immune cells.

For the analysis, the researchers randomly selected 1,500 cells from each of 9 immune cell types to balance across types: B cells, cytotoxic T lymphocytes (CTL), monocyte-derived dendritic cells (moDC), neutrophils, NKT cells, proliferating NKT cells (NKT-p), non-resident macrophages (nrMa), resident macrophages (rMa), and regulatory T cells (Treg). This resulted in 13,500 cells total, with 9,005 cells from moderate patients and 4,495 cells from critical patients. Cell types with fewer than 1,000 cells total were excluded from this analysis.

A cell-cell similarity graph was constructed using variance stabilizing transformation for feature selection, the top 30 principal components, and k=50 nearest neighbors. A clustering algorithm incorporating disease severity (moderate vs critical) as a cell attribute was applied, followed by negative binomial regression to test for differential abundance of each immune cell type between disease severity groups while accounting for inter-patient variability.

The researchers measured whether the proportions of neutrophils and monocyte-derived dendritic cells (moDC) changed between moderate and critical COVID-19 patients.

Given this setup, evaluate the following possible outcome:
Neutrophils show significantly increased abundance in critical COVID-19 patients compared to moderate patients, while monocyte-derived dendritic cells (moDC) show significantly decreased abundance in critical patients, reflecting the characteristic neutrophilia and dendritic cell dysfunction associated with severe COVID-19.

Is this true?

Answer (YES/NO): YES